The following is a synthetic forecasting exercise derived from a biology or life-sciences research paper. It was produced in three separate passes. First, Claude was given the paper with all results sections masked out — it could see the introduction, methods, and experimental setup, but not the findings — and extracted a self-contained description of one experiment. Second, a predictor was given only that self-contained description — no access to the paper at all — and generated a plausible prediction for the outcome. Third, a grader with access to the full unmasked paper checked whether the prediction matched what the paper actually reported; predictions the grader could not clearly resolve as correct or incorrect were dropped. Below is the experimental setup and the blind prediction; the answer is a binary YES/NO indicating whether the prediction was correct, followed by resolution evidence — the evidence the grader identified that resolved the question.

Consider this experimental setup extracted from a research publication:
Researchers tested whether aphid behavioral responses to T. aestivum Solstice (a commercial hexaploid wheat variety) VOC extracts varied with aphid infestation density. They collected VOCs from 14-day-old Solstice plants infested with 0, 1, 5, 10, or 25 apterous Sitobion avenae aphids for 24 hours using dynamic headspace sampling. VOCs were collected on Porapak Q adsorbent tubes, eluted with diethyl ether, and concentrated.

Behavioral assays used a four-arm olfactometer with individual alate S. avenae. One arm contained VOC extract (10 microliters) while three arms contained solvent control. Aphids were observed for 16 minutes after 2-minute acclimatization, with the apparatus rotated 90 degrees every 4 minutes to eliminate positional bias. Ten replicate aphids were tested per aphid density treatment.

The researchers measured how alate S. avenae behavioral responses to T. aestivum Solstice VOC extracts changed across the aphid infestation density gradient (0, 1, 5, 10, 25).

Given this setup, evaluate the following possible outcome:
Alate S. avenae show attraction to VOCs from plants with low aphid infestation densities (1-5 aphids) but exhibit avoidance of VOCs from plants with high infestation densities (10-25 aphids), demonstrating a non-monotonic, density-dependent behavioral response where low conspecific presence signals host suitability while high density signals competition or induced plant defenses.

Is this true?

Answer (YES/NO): NO